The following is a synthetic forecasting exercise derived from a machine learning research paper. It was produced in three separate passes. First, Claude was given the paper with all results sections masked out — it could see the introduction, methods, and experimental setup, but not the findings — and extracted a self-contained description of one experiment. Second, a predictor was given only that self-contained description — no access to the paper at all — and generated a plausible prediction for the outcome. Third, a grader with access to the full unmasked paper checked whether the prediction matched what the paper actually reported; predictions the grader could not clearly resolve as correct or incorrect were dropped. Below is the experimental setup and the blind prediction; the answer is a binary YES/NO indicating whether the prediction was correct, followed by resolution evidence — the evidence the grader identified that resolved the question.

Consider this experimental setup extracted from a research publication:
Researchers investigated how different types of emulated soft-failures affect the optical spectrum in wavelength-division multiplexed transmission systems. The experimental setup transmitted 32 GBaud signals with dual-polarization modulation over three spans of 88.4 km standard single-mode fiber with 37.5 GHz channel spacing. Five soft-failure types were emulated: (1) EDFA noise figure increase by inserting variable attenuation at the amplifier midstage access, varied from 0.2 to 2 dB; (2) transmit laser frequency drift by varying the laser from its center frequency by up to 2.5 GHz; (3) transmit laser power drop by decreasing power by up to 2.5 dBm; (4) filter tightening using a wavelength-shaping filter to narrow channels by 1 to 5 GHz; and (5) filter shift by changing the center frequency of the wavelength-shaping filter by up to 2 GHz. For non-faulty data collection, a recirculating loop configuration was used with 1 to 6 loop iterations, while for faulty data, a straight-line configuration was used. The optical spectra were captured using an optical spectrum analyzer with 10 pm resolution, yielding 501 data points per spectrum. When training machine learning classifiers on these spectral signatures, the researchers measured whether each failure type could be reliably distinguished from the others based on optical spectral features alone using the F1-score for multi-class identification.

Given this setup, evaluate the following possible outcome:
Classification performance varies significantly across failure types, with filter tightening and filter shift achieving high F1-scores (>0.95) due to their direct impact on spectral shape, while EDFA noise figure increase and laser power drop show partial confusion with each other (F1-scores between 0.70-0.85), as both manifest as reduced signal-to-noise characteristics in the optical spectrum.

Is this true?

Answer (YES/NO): NO